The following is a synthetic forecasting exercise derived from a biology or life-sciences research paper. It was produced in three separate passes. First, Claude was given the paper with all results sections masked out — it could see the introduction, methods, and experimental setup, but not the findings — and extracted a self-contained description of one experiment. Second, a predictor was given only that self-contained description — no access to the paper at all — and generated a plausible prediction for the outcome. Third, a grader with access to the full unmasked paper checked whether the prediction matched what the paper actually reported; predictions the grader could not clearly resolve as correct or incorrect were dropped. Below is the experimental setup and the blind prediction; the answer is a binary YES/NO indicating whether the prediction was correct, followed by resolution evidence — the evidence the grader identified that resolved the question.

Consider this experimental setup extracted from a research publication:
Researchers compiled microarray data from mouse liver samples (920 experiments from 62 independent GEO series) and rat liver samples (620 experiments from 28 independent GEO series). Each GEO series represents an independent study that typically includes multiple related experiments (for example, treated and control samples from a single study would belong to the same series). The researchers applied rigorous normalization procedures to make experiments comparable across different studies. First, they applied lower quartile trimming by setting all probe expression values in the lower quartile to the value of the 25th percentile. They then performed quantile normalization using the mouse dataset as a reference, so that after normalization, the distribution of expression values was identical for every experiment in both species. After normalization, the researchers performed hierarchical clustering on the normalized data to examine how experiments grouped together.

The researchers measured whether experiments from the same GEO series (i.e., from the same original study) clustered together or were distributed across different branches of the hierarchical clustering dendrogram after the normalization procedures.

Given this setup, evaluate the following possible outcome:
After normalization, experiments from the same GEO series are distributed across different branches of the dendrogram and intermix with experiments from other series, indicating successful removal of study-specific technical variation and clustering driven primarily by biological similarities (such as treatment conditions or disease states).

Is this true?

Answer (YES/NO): NO